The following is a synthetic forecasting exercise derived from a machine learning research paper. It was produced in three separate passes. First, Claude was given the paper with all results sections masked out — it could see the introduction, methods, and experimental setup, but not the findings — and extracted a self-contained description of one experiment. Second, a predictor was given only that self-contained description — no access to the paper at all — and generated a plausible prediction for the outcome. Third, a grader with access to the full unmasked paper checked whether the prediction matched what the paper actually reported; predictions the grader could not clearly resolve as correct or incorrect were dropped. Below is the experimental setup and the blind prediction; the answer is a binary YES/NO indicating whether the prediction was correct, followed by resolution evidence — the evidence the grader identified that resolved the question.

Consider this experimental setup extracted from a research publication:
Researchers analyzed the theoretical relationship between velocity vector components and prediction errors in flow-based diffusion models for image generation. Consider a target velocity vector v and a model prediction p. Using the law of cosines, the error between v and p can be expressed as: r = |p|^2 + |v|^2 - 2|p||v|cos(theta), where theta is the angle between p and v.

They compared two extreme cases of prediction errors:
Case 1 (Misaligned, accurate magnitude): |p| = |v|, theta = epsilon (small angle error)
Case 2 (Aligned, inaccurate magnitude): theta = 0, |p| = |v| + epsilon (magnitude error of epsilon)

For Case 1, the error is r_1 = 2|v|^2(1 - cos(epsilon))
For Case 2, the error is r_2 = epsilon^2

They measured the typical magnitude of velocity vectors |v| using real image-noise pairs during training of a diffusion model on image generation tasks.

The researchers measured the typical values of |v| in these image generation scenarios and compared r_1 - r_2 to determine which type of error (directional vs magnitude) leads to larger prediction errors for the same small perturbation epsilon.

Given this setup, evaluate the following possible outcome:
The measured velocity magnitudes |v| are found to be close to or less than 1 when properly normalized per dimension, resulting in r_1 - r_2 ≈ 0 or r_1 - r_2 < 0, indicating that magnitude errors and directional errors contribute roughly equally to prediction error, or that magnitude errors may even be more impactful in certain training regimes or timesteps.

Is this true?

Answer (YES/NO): NO